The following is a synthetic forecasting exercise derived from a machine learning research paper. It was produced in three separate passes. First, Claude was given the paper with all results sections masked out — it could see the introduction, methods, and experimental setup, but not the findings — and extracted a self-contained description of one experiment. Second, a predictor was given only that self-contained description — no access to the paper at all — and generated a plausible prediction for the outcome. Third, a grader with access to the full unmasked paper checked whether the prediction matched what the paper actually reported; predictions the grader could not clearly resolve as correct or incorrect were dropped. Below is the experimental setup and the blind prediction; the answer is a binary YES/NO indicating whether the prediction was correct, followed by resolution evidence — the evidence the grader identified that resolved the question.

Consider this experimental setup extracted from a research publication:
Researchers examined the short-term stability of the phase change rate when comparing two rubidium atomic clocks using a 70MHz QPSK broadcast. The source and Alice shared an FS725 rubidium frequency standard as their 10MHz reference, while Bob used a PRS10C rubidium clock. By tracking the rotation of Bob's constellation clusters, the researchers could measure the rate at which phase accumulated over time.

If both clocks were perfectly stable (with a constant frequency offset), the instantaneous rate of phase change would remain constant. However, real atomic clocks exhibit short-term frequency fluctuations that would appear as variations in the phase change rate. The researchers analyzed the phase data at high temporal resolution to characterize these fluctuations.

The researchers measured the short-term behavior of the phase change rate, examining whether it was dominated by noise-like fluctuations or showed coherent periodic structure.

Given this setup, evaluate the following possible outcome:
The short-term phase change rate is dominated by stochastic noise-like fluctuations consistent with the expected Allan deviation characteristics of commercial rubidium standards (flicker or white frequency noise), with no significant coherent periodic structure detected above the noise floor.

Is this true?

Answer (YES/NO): NO